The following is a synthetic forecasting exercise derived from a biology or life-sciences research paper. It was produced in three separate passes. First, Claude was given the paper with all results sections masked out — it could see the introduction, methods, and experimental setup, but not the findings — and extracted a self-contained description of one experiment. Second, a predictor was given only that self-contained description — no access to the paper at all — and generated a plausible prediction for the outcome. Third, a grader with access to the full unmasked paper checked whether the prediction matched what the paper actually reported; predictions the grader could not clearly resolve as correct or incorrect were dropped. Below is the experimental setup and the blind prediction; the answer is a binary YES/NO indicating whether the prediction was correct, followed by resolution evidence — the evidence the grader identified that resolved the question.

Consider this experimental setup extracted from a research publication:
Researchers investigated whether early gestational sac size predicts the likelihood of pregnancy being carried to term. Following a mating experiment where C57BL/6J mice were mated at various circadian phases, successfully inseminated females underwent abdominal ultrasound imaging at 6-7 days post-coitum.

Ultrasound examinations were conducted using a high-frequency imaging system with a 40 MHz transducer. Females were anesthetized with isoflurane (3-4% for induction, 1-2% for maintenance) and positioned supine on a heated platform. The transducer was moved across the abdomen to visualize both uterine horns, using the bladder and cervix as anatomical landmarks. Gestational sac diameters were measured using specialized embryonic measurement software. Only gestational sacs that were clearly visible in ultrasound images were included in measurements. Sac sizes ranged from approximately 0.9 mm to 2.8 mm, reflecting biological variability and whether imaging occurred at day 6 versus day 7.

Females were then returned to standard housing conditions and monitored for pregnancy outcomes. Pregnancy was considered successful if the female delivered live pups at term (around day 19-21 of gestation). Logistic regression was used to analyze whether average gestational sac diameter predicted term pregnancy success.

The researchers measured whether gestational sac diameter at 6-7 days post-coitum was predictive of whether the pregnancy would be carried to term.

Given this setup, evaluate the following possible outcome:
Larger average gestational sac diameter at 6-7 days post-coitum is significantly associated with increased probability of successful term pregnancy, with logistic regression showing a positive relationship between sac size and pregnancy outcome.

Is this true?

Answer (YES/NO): YES